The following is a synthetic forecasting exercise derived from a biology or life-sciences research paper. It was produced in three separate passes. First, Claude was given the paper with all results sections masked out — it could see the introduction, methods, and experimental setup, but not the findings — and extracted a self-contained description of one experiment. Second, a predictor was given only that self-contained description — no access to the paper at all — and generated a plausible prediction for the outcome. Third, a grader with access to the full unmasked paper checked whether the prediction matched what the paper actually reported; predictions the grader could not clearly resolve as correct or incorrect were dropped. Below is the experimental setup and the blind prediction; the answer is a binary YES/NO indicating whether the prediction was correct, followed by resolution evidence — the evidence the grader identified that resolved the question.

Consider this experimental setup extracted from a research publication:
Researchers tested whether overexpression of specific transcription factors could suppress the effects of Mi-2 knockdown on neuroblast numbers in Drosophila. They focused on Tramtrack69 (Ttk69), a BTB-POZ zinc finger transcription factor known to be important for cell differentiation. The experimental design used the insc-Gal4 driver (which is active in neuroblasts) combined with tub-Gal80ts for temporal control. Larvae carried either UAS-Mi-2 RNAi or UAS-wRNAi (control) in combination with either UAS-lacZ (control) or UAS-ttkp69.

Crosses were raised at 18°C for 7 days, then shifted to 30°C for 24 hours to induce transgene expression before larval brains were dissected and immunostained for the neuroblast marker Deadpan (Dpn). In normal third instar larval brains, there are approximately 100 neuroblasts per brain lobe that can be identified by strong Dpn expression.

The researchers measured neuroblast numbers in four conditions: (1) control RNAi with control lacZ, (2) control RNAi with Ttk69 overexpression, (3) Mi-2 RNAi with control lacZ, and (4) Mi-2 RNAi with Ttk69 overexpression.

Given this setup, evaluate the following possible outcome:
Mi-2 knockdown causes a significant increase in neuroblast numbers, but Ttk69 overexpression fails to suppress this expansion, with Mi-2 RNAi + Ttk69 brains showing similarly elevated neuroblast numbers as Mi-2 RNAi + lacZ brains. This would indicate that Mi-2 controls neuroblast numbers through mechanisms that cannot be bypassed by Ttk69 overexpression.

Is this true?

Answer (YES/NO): NO